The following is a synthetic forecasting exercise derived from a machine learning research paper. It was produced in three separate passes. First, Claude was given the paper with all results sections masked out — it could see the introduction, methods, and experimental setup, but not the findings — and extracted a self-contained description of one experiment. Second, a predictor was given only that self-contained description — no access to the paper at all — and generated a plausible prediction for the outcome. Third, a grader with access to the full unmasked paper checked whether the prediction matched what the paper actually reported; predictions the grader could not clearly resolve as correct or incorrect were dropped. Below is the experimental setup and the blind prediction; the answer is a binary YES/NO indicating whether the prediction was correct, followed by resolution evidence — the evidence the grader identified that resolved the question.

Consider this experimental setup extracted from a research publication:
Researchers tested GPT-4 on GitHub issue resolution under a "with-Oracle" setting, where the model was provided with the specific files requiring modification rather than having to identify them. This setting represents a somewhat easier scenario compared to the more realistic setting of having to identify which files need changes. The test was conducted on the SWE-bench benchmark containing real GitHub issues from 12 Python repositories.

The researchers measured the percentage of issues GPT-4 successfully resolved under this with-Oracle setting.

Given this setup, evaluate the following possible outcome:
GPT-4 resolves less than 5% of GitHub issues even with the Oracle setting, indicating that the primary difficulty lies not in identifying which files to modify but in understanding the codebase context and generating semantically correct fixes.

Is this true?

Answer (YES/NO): YES